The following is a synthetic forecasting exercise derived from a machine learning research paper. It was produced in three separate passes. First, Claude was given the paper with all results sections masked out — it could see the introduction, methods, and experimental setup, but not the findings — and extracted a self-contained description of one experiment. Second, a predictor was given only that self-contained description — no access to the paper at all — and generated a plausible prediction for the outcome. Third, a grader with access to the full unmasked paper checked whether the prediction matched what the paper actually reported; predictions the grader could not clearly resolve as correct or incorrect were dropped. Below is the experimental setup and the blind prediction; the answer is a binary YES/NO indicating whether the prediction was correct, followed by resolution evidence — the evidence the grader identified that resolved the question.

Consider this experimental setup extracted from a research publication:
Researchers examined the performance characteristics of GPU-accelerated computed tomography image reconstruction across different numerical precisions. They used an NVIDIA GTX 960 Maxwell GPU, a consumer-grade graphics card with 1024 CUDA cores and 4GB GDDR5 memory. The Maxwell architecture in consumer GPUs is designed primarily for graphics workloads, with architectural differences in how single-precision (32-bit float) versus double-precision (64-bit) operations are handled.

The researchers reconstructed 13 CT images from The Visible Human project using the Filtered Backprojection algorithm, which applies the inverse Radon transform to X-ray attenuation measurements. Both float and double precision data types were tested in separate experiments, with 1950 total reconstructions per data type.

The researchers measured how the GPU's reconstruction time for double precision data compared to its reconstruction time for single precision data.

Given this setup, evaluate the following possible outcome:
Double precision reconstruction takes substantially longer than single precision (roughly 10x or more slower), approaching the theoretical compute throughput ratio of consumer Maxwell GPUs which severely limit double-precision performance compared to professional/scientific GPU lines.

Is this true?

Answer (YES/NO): NO